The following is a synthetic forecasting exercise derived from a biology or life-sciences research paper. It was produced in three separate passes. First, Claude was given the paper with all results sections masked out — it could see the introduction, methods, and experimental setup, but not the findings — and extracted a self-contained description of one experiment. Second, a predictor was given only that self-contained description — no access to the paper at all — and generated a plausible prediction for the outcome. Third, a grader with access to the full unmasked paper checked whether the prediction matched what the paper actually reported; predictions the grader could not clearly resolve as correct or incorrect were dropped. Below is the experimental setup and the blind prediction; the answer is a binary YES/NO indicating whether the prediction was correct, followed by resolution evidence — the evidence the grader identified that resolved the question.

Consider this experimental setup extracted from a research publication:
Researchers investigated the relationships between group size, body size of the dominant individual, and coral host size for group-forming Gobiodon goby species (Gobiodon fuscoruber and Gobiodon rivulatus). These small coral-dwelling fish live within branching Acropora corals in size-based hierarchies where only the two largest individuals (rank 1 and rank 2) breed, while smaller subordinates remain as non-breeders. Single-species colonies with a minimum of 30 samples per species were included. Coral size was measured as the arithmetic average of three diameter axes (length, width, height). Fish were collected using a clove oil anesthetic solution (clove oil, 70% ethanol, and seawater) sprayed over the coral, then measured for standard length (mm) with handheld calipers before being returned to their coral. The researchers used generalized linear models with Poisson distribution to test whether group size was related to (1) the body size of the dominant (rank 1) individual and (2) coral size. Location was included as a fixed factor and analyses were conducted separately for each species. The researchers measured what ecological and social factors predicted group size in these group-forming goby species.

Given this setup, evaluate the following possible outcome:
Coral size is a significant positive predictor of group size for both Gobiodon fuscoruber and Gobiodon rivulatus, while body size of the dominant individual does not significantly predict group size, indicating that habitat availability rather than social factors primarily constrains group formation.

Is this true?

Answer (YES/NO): YES